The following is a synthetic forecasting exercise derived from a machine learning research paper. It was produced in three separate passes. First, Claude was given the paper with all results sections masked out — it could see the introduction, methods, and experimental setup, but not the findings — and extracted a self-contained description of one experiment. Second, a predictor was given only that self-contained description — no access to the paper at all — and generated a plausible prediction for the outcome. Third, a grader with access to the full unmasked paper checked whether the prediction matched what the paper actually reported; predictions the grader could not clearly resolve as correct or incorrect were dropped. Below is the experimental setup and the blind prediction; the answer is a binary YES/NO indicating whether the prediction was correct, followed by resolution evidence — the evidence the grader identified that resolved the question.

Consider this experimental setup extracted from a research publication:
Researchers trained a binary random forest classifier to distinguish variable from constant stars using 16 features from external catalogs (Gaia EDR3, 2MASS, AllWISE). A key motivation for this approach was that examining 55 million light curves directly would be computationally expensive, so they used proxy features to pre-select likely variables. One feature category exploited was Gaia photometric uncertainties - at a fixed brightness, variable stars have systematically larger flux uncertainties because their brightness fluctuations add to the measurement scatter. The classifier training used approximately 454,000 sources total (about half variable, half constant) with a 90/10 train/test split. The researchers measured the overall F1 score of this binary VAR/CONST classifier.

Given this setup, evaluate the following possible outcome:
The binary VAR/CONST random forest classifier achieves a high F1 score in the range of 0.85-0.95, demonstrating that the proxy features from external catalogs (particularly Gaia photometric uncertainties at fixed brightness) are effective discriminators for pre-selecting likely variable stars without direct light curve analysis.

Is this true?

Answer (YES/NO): NO